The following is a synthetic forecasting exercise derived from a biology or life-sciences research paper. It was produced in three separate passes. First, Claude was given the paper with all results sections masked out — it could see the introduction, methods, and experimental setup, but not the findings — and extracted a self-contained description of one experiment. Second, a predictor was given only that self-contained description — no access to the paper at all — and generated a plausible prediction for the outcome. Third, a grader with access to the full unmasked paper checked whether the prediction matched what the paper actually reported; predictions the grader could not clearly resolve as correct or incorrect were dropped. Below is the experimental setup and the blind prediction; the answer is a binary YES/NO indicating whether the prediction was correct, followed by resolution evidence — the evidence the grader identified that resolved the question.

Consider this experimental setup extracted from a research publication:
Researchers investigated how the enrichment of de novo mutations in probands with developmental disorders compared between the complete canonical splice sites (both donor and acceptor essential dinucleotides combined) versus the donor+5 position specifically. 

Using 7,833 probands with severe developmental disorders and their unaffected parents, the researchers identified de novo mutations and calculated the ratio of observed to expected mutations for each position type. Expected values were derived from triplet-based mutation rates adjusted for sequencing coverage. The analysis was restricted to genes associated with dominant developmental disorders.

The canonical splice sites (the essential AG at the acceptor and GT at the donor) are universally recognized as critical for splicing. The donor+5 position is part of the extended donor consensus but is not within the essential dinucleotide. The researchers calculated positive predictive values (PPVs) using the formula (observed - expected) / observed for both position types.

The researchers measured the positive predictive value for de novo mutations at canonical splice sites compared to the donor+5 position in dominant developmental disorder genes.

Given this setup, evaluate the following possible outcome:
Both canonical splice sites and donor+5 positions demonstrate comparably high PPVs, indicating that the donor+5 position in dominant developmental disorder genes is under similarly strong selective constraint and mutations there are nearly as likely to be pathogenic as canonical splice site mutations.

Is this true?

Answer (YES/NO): YES